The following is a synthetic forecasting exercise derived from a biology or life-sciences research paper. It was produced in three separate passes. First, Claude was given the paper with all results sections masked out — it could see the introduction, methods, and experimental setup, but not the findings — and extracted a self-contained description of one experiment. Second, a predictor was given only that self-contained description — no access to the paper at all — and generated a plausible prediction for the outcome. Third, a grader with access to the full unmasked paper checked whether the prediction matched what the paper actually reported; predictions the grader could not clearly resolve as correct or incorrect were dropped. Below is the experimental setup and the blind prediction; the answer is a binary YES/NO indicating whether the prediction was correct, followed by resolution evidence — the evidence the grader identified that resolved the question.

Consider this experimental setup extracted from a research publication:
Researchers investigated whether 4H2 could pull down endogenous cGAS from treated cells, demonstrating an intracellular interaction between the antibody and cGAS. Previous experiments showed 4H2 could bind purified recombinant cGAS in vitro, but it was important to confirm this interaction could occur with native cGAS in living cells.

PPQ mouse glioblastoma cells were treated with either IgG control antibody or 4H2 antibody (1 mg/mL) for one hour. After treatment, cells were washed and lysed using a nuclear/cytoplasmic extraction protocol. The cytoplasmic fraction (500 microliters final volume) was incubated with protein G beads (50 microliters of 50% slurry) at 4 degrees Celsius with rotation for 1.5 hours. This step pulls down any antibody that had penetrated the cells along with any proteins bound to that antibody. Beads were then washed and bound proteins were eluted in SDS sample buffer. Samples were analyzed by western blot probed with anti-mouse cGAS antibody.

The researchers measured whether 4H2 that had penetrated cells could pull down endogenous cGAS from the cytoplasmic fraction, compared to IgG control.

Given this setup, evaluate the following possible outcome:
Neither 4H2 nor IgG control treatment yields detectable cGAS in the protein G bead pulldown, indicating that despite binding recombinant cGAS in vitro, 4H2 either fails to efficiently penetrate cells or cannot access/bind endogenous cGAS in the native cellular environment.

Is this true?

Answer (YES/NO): NO